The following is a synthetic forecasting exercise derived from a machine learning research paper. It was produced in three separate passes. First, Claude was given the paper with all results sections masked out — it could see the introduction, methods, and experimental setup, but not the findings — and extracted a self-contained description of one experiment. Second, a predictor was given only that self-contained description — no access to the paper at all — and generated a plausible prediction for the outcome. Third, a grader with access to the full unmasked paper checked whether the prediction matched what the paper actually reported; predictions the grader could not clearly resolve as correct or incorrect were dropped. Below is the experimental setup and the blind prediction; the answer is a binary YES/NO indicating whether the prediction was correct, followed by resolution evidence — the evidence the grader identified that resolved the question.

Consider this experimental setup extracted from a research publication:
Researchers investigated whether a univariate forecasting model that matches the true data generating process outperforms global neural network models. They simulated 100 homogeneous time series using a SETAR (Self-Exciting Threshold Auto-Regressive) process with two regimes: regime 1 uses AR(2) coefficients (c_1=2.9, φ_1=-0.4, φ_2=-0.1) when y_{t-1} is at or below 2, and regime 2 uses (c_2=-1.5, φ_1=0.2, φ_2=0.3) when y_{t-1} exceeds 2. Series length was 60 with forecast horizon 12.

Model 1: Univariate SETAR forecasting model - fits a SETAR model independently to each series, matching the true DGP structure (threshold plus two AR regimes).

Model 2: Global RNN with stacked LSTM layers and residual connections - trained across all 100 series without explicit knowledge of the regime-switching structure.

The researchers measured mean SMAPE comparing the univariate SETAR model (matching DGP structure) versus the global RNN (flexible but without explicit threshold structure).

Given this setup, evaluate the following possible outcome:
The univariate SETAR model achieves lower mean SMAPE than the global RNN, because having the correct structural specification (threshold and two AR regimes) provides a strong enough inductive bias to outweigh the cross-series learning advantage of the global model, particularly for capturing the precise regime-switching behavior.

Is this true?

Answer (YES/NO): NO